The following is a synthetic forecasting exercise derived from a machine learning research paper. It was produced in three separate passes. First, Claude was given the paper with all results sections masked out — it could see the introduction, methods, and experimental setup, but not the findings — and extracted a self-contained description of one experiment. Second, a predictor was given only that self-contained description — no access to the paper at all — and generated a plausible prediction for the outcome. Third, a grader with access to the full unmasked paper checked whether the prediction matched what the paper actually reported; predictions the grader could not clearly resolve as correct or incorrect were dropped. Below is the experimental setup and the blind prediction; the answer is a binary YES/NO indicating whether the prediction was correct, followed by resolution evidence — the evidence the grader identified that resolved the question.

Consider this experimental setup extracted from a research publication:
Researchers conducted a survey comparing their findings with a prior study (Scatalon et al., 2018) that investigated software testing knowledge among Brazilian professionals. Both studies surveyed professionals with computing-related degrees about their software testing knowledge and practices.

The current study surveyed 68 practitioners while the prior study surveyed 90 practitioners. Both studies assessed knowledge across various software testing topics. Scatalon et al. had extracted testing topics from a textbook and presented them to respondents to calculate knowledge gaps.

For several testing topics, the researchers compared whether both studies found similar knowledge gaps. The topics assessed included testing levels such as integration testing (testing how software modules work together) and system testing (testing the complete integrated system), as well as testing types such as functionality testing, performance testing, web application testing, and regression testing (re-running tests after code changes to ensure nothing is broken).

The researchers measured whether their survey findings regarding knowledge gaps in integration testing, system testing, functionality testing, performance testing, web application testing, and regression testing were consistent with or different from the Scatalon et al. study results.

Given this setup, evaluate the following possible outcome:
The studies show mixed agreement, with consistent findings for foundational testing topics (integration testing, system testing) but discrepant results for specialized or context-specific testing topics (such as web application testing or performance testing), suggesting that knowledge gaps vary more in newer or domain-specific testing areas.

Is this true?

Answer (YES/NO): NO